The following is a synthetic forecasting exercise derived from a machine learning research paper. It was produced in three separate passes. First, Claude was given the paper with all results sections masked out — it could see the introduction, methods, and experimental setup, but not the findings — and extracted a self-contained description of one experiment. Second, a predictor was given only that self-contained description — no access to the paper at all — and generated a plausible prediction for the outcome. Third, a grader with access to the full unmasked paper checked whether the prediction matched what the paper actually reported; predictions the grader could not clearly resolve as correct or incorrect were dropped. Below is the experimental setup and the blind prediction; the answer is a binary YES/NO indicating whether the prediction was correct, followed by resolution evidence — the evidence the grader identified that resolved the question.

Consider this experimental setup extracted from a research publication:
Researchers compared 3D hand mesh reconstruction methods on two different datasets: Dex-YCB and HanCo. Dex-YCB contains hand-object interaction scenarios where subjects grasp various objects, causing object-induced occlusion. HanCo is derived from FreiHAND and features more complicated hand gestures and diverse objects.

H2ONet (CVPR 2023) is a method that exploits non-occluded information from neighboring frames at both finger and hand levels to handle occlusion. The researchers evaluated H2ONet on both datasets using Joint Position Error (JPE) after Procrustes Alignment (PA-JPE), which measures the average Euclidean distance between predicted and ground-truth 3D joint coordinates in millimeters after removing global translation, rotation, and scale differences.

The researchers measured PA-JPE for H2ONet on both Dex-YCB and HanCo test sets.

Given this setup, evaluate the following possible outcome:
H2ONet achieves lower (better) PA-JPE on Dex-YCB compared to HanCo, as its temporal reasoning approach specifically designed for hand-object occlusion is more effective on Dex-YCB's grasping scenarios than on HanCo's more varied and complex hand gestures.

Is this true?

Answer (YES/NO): YES